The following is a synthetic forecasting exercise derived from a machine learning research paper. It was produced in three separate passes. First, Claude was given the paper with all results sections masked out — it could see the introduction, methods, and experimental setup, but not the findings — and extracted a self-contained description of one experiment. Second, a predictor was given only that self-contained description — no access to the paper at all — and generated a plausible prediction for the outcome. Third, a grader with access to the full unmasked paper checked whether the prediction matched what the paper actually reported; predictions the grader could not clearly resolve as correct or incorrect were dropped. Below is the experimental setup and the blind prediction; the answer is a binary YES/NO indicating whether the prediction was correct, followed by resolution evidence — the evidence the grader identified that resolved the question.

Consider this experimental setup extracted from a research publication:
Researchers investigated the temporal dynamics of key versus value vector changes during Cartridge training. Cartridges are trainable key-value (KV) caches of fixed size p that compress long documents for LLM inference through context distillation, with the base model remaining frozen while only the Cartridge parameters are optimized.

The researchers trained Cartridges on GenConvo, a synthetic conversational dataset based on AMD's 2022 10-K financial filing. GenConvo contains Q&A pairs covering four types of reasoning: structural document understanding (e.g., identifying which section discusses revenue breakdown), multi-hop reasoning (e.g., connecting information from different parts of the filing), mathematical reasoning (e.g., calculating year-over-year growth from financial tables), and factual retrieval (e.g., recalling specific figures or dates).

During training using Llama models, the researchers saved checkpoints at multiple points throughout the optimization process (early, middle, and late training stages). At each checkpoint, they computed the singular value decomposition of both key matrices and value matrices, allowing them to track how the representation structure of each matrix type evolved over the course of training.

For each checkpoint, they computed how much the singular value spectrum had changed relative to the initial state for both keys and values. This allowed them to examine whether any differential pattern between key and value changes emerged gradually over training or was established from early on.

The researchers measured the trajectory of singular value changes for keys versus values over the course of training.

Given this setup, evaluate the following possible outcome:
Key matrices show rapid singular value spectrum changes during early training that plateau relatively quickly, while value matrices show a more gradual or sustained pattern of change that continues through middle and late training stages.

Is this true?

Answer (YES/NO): NO